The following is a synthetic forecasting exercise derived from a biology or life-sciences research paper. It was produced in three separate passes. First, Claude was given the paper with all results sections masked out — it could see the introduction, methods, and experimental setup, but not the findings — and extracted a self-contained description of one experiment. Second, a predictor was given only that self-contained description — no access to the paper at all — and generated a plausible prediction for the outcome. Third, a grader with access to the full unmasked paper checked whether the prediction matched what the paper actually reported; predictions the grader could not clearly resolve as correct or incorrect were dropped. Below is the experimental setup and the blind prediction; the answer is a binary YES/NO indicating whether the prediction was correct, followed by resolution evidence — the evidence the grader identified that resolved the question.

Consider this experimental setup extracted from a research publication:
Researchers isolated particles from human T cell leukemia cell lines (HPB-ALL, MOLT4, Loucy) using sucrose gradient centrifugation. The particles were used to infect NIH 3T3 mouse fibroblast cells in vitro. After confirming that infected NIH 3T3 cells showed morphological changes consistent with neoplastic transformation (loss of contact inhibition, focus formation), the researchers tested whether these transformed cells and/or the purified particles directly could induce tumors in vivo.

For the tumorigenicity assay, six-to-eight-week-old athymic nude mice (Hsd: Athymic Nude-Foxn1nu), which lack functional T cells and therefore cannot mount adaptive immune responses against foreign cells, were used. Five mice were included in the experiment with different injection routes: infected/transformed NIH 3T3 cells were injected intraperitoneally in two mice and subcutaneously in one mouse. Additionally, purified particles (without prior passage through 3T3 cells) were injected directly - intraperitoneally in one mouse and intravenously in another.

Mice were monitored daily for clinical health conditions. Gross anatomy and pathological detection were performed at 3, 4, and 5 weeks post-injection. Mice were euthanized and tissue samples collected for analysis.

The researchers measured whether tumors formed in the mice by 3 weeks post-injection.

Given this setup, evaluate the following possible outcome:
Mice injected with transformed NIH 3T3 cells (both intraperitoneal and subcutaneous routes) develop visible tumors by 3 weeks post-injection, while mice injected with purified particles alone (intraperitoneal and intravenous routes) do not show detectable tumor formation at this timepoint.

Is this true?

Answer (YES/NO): NO